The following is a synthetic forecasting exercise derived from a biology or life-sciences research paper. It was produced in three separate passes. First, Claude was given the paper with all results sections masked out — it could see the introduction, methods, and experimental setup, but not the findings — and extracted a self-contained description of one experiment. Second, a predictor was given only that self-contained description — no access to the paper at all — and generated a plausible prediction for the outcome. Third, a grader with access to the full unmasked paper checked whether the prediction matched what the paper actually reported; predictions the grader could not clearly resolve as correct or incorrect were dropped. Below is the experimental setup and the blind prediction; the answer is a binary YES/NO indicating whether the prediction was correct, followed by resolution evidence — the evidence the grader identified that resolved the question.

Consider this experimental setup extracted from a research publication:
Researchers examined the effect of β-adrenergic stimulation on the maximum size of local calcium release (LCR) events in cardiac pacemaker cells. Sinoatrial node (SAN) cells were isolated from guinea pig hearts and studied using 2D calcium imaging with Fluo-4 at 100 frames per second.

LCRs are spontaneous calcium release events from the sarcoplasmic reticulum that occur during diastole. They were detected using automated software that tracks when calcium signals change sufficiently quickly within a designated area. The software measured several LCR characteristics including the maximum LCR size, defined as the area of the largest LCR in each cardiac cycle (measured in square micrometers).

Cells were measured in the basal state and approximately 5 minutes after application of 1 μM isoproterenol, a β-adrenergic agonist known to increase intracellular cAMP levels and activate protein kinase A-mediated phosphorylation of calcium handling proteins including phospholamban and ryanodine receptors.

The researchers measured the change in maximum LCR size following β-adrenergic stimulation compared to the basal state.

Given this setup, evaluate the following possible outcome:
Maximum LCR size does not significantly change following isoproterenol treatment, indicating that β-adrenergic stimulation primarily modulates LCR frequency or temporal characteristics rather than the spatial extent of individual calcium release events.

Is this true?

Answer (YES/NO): NO